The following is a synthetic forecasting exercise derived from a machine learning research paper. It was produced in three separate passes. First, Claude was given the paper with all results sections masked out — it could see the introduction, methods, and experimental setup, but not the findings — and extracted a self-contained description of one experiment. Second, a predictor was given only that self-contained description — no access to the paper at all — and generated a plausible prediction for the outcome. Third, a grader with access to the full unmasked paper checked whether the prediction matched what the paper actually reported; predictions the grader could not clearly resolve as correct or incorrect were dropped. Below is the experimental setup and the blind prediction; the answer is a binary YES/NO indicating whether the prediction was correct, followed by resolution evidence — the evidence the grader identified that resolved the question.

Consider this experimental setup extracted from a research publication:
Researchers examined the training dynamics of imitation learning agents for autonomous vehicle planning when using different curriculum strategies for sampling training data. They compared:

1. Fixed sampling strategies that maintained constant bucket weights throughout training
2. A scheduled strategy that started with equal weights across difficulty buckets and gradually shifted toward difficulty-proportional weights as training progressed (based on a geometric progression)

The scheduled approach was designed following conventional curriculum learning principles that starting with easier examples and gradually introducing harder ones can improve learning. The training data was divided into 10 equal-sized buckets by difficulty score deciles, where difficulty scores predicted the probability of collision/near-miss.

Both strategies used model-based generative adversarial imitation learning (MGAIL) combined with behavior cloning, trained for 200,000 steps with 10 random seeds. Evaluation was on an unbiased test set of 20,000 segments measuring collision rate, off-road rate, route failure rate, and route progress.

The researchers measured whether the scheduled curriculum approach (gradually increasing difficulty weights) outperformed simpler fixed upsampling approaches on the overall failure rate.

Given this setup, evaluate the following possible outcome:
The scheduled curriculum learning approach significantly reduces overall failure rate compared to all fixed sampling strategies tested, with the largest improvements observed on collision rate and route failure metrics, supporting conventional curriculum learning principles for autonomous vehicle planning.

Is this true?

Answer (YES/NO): NO